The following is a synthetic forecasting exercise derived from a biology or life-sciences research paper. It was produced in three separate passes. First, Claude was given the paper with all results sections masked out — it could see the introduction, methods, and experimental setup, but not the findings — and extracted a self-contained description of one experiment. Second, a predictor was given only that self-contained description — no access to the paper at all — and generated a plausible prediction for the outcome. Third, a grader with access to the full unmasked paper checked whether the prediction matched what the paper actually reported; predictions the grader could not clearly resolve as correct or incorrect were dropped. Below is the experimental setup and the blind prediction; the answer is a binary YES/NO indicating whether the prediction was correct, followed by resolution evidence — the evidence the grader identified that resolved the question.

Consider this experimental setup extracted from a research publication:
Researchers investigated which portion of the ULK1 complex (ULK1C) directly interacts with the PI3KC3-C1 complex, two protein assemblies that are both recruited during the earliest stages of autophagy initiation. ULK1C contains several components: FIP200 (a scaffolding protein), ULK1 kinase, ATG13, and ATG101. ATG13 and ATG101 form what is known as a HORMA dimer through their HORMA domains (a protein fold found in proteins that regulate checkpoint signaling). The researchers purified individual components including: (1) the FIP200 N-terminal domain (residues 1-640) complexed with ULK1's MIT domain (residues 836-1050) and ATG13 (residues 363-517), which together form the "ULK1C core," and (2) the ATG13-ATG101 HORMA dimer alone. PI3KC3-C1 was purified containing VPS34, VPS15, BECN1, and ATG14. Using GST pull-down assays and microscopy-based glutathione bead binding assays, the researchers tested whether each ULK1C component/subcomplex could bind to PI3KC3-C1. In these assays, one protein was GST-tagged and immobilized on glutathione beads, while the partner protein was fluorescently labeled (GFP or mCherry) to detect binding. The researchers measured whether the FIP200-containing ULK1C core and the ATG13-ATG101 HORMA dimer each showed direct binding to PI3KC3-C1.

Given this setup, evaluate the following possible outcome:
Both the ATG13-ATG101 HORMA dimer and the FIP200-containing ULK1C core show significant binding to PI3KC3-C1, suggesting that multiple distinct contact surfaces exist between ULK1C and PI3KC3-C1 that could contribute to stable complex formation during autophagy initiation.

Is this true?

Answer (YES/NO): NO